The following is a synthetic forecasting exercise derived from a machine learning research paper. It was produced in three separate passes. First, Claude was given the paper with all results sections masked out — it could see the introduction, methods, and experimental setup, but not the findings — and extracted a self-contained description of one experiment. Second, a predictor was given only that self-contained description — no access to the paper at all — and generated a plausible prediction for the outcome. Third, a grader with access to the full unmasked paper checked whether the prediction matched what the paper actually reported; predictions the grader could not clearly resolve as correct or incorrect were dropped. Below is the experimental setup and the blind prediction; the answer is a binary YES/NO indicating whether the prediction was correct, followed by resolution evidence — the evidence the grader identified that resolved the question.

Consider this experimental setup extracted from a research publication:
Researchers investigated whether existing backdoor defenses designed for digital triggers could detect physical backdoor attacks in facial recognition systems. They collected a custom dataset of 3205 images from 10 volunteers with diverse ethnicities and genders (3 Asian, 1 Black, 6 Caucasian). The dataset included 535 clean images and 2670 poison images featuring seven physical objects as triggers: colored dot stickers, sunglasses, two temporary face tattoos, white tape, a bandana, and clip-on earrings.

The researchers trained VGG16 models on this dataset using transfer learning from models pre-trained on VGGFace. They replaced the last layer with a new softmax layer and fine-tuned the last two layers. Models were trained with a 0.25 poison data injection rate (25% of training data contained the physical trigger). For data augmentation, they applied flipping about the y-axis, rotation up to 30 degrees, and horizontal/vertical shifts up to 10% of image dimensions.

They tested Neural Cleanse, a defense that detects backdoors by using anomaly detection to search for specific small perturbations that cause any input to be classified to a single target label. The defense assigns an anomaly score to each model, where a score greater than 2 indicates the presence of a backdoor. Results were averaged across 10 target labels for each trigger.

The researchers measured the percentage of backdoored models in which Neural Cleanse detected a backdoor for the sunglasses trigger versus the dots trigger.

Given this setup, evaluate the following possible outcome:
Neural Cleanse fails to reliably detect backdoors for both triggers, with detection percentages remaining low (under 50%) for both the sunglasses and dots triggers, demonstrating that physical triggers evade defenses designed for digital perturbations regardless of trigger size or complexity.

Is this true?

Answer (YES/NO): NO